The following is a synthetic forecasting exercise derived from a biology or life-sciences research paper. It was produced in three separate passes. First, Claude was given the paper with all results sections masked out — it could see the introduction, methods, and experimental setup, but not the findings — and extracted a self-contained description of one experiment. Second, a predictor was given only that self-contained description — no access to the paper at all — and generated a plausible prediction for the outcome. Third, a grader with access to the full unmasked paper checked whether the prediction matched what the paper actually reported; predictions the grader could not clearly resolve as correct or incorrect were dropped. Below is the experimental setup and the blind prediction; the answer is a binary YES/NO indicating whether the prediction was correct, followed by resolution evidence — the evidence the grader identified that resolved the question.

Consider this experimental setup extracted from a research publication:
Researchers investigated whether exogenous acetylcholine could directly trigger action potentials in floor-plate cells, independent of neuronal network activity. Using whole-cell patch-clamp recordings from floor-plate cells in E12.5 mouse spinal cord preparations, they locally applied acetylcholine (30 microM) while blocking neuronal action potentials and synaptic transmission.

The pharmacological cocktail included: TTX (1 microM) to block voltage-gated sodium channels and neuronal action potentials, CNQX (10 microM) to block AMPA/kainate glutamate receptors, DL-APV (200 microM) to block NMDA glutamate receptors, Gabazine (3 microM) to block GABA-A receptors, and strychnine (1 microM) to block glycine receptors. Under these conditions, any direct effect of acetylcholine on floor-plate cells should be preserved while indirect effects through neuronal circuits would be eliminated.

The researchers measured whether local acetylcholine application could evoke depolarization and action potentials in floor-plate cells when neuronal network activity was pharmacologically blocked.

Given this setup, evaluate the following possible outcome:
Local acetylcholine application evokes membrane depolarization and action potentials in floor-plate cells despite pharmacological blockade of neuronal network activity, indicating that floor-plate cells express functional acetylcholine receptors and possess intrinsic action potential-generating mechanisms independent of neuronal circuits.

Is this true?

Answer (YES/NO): YES